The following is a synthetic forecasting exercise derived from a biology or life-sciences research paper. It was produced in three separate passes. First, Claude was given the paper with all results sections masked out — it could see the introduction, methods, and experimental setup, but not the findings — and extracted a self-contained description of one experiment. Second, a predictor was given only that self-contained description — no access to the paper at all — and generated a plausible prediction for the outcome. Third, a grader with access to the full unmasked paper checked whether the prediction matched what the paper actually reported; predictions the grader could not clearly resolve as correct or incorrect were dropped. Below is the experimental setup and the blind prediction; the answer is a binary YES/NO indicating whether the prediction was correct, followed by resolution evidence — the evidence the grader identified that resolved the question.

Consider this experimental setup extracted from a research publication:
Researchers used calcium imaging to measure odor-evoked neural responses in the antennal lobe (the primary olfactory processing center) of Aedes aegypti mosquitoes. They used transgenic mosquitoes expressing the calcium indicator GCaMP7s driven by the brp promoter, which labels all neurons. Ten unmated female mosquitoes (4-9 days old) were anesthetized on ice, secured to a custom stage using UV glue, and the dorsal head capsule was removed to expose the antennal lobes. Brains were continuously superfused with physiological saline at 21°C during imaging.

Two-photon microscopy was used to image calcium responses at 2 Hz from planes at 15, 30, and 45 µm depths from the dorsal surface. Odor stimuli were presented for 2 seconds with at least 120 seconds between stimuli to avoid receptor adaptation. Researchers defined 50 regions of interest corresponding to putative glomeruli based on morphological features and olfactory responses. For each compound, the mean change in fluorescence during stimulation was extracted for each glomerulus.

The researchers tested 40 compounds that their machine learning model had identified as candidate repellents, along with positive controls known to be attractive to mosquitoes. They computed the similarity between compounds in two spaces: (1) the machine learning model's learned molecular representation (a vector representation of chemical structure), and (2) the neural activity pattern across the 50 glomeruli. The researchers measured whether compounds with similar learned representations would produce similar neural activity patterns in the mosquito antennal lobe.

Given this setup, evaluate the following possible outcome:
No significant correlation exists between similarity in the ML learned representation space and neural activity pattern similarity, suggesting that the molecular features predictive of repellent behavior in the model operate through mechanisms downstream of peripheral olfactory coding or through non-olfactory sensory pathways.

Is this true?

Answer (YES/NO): YES